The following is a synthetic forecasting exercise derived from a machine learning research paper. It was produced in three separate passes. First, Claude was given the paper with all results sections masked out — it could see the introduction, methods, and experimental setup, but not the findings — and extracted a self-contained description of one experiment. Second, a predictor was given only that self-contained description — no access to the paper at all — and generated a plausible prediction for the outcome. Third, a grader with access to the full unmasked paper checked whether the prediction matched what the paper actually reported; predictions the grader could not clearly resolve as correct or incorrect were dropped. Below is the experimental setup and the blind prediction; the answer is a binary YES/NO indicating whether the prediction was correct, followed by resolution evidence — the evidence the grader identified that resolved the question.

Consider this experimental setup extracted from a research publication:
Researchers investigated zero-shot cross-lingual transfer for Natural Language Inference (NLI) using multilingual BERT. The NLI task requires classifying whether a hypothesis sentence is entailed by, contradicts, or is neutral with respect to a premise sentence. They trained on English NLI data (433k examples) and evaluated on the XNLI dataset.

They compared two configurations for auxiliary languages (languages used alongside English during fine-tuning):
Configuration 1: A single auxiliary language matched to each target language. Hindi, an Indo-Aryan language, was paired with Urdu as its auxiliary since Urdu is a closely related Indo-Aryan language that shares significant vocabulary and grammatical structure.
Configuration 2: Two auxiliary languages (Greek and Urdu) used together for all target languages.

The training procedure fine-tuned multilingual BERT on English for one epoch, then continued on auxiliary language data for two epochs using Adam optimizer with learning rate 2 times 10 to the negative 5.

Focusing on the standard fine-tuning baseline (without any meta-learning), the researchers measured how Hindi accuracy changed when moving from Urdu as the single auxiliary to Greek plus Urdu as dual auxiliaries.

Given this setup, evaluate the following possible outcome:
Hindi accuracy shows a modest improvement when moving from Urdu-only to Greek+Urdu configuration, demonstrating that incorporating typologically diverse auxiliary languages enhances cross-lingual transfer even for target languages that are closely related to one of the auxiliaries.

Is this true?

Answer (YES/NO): YES